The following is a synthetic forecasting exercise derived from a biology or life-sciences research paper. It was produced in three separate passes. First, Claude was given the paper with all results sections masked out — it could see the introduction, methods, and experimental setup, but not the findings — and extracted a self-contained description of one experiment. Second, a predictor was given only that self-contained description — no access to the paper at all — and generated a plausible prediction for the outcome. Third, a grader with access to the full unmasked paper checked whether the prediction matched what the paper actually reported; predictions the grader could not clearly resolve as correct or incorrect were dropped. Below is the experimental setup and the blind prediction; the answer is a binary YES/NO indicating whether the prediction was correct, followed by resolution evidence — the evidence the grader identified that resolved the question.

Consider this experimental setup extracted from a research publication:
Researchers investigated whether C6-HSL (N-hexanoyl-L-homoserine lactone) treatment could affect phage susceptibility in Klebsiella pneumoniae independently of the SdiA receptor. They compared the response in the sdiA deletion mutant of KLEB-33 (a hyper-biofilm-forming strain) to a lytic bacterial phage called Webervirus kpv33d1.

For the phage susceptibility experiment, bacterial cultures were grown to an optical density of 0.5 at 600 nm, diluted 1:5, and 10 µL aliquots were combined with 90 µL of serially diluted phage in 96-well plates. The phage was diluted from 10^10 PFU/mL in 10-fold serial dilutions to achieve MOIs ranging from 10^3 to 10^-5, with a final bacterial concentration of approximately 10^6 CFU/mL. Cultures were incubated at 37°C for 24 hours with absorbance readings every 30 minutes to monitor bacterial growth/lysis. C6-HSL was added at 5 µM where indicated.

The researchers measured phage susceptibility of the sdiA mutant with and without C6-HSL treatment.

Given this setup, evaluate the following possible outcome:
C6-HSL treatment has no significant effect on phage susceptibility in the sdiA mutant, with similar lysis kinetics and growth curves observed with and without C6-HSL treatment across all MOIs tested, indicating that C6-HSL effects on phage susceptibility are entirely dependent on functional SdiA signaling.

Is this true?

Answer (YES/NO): YES